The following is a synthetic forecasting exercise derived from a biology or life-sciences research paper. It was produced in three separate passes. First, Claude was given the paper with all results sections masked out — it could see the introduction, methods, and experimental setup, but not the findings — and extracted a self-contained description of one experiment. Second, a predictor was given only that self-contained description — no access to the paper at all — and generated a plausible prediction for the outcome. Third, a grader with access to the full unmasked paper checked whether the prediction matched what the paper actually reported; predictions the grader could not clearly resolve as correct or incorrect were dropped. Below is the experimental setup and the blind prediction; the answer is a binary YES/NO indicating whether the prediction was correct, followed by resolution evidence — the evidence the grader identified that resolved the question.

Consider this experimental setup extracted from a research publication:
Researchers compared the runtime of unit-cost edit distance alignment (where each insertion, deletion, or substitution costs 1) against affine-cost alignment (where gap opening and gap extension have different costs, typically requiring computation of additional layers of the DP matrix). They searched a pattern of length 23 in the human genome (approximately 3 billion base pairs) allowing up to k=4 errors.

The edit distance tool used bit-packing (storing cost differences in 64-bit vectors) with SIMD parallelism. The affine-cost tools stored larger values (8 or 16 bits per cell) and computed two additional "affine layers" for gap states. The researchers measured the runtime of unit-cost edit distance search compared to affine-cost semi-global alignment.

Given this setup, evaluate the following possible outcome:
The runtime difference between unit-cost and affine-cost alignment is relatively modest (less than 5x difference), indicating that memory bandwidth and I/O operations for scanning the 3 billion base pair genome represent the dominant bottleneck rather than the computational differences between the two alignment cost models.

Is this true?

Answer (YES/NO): NO